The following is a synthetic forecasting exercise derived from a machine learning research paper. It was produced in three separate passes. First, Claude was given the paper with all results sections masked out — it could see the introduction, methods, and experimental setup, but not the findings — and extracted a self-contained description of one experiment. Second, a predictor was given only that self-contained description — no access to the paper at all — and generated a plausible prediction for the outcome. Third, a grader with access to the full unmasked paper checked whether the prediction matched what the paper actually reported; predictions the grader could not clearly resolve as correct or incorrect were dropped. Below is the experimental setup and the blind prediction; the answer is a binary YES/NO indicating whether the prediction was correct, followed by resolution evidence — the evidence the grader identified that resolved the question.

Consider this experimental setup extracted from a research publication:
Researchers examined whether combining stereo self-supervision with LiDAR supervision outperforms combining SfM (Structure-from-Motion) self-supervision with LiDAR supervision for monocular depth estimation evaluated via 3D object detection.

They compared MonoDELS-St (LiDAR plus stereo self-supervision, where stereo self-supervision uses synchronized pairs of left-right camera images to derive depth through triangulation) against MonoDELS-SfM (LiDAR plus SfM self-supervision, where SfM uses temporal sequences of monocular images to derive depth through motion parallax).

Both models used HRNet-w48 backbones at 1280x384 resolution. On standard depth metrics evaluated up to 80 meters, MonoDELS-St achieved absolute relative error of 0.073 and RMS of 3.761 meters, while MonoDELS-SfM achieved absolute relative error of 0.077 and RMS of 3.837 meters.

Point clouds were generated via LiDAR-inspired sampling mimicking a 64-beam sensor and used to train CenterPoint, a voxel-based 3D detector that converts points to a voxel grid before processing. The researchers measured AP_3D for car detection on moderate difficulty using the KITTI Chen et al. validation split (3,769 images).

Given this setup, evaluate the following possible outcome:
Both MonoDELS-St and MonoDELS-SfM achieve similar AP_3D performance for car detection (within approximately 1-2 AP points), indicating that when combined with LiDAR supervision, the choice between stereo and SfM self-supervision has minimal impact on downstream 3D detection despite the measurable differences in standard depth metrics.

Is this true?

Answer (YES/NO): NO